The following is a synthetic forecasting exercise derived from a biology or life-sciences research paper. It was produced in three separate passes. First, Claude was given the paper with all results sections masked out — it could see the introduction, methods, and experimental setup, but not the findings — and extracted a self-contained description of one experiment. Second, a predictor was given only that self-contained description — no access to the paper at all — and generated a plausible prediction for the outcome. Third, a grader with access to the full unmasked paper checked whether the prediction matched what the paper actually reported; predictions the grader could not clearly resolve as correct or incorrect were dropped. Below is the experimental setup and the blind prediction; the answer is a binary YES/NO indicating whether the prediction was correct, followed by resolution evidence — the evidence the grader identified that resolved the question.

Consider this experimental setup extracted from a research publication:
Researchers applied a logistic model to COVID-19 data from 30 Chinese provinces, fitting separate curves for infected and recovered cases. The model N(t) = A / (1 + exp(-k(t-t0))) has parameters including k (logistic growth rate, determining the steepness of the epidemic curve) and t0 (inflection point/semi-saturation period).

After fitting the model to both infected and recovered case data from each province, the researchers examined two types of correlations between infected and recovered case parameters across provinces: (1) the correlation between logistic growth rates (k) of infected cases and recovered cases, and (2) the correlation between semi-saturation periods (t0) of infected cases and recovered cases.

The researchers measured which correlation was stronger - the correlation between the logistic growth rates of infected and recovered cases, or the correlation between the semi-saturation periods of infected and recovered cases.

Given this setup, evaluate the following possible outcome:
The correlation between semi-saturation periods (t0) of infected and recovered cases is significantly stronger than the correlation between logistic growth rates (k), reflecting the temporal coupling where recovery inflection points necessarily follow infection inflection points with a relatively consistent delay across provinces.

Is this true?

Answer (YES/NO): YES